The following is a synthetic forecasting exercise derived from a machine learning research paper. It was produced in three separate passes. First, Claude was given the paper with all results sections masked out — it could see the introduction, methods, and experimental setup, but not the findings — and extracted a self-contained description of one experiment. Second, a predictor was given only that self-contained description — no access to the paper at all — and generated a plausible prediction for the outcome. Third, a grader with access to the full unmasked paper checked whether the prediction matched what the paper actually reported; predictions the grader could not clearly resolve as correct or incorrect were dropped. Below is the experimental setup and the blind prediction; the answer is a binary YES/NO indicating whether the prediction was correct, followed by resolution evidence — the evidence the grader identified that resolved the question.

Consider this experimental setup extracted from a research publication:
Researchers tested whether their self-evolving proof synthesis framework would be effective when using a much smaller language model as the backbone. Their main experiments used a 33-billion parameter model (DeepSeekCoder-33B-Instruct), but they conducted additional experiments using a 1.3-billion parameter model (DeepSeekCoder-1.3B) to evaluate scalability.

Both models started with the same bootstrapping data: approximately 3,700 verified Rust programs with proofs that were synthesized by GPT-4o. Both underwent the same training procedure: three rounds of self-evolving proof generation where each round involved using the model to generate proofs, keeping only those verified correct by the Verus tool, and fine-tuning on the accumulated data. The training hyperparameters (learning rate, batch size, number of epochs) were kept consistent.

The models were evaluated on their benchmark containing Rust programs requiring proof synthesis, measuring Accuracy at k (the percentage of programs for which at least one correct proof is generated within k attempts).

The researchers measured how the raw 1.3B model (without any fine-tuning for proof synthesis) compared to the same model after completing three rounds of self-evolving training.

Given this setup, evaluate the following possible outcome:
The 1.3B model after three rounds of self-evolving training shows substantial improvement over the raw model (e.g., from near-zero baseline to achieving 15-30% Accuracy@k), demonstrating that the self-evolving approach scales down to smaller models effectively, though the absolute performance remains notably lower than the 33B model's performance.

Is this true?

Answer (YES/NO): YES